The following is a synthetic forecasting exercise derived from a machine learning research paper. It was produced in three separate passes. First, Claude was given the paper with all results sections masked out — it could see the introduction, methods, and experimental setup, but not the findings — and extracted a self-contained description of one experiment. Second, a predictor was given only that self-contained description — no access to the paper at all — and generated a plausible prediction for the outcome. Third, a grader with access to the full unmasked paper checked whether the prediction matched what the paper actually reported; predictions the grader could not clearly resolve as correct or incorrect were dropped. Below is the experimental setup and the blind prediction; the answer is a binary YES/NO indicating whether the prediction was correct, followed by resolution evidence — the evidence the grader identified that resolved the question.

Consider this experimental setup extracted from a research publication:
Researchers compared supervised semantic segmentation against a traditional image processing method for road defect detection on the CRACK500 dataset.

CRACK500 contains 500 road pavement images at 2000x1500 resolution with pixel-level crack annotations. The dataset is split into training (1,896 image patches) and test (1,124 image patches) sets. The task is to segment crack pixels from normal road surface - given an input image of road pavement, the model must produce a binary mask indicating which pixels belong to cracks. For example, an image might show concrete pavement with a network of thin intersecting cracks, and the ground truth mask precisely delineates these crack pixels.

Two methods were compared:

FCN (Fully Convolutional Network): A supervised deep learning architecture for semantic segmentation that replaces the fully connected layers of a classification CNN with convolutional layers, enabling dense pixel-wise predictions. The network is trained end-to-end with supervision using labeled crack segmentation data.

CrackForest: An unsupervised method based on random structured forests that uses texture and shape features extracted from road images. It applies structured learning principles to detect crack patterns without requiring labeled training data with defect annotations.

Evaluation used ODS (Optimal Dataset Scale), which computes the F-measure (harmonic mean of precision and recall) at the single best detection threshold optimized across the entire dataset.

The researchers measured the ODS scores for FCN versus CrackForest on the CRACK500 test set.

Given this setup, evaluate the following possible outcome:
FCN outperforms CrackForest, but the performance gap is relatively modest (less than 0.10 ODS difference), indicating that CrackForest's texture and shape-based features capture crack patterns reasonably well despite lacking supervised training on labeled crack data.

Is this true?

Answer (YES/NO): NO